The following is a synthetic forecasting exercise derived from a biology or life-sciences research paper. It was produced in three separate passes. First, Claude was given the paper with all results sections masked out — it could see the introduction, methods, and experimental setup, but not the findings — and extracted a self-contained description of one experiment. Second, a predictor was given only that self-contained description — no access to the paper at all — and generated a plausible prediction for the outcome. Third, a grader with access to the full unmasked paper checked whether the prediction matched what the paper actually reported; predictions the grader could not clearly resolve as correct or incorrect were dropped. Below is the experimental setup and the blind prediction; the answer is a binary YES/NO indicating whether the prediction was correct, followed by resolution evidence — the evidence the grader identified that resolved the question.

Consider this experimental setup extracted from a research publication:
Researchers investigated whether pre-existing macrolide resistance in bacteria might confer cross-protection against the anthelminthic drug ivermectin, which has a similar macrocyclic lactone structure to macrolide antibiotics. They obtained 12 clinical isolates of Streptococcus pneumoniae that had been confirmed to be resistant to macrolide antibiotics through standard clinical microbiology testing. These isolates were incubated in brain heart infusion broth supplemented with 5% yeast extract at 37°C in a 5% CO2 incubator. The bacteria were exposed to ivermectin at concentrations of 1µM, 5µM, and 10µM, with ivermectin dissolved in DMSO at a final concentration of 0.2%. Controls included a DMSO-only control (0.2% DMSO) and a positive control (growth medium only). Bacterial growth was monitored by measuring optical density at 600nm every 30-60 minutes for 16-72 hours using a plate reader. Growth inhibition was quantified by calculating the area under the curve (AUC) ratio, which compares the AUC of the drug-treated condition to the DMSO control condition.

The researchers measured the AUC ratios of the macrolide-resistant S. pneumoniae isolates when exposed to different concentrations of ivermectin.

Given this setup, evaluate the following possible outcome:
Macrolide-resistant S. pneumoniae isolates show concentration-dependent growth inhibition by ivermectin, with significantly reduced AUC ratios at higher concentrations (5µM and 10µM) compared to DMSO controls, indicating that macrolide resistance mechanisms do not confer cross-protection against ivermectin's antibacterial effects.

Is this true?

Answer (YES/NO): YES